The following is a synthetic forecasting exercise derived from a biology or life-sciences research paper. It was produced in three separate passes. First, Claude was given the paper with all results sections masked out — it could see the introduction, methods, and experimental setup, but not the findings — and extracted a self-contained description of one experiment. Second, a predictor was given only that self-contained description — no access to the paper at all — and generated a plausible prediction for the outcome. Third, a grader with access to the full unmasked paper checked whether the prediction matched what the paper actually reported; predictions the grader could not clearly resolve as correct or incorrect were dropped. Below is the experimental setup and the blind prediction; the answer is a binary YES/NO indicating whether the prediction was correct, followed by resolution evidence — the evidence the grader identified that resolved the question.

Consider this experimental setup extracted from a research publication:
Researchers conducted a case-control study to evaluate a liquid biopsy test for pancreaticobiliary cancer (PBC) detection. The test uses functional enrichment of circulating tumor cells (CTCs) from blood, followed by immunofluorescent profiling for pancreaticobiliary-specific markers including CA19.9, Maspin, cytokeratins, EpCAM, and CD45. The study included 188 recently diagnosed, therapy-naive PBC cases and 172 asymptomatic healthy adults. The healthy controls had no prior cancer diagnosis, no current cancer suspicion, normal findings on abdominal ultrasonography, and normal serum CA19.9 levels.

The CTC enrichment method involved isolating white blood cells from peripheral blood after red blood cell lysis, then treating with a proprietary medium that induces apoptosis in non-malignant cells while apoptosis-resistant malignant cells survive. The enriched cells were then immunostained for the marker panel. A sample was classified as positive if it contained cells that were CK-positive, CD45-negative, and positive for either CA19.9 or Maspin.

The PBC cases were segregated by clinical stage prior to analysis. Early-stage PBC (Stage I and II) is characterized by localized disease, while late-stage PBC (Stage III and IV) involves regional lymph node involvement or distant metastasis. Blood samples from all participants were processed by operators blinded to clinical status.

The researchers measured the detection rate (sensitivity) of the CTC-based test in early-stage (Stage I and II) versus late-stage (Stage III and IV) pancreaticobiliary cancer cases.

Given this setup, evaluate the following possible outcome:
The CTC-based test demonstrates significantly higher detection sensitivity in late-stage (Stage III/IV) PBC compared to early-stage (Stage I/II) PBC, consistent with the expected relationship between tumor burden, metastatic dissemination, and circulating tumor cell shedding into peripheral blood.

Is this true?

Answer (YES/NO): NO